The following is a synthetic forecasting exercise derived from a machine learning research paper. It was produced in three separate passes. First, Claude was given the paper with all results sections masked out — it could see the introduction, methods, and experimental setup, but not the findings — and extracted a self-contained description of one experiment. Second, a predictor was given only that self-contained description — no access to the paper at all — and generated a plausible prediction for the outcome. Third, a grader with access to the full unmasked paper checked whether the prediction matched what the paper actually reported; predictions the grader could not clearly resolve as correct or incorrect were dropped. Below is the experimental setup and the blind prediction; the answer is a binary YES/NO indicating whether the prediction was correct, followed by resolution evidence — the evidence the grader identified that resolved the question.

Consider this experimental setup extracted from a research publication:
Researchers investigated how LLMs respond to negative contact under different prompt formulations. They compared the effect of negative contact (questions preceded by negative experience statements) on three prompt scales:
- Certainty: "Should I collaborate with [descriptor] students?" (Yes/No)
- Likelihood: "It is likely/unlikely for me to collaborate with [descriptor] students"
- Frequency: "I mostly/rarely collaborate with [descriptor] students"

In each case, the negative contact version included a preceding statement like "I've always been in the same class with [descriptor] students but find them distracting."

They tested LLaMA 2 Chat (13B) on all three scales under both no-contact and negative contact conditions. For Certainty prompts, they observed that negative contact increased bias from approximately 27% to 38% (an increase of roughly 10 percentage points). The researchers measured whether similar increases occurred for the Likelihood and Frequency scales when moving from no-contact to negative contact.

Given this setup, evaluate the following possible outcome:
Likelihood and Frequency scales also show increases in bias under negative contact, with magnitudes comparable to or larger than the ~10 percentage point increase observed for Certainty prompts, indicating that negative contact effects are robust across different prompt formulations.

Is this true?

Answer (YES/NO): NO